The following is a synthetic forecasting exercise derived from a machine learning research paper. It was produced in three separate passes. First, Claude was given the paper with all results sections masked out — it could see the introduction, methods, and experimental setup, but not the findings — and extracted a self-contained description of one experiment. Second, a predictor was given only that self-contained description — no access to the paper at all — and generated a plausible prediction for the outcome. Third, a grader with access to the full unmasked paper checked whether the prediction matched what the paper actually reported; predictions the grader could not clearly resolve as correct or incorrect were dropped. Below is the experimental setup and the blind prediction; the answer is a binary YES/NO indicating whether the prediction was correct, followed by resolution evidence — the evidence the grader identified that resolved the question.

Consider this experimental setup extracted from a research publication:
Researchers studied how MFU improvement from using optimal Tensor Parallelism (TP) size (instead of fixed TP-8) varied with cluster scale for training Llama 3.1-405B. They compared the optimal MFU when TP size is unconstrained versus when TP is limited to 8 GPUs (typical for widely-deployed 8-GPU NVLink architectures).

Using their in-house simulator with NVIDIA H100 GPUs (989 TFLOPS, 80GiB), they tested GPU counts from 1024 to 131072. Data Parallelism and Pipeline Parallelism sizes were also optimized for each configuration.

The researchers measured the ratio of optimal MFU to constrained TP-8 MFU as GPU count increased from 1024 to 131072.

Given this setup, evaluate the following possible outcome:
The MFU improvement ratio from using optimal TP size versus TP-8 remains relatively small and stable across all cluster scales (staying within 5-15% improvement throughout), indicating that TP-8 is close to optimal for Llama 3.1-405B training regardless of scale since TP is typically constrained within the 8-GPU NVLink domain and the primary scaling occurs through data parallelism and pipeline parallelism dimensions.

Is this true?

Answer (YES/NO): NO